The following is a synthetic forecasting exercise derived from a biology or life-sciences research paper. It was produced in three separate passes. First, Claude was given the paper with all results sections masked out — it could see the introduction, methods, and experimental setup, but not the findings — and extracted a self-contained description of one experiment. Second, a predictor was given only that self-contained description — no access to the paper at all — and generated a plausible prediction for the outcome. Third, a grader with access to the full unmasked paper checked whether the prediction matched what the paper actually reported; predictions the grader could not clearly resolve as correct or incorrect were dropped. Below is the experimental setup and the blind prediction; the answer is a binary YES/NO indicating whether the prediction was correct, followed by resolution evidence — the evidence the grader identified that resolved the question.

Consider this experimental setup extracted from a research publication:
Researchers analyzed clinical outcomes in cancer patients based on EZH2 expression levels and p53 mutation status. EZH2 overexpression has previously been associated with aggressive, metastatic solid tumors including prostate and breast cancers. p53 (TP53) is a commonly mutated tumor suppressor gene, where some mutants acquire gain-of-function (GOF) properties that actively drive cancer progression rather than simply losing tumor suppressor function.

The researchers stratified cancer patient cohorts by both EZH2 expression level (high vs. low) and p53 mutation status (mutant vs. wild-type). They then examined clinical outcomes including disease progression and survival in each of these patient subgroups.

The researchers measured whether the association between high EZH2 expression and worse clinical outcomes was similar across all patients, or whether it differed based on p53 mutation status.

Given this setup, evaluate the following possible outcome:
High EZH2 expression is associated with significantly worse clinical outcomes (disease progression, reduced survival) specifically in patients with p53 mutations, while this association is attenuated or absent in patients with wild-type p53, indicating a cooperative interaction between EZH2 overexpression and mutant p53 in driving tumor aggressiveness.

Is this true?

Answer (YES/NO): YES